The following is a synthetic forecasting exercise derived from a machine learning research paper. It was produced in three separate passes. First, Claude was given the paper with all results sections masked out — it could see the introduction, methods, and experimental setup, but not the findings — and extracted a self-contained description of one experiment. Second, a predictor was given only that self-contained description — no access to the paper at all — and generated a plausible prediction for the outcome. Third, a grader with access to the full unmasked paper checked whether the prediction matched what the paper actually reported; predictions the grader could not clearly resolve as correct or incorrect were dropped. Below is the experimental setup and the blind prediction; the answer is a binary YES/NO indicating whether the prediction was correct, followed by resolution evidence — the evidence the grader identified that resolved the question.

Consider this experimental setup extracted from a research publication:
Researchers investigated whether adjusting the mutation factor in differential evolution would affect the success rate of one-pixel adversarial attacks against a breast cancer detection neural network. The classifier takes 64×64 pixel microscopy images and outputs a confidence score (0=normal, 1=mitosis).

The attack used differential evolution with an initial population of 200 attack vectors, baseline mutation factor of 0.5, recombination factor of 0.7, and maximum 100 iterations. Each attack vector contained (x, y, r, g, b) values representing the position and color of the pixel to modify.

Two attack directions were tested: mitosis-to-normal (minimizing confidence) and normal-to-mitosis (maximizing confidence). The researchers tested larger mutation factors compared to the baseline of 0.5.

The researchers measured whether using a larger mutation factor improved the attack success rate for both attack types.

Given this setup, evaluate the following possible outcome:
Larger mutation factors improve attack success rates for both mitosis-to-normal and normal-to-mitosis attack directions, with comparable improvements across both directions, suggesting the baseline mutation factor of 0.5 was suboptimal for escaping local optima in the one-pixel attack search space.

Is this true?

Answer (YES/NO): NO